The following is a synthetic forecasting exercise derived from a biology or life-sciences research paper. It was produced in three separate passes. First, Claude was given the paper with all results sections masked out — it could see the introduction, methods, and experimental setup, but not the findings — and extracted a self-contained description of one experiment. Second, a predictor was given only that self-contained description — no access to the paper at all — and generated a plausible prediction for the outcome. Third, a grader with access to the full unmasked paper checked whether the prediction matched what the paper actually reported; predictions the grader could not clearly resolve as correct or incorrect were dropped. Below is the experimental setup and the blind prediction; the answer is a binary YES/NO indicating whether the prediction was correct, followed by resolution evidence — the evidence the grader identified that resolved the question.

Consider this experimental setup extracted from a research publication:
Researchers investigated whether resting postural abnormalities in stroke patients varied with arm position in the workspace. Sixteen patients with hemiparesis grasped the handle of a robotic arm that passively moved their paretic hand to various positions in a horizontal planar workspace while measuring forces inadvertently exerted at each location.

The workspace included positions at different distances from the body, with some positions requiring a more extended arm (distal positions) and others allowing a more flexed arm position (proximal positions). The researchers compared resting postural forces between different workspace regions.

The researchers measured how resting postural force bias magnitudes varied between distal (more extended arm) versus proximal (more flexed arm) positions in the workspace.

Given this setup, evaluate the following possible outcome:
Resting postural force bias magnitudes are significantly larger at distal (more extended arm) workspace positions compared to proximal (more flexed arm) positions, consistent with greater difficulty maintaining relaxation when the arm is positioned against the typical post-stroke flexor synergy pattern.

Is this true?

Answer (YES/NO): YES